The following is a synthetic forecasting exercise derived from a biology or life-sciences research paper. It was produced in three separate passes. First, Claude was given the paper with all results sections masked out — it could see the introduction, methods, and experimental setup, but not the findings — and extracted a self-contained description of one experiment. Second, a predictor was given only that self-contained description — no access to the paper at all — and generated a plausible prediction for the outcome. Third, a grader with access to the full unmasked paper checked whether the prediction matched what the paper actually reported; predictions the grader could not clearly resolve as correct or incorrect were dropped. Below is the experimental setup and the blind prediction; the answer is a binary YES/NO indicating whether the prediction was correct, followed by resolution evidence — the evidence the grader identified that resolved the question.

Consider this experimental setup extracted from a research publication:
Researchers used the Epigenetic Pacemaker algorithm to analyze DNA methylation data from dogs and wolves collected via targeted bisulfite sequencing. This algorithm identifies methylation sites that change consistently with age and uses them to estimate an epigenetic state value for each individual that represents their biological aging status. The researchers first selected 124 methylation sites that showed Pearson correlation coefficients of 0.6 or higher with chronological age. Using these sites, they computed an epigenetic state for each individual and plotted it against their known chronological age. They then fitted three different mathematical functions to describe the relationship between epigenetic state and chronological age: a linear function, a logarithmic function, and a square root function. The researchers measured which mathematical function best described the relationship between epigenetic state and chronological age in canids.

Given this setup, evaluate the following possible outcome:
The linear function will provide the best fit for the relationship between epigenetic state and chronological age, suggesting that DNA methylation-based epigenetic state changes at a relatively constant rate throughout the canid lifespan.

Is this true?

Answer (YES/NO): NO